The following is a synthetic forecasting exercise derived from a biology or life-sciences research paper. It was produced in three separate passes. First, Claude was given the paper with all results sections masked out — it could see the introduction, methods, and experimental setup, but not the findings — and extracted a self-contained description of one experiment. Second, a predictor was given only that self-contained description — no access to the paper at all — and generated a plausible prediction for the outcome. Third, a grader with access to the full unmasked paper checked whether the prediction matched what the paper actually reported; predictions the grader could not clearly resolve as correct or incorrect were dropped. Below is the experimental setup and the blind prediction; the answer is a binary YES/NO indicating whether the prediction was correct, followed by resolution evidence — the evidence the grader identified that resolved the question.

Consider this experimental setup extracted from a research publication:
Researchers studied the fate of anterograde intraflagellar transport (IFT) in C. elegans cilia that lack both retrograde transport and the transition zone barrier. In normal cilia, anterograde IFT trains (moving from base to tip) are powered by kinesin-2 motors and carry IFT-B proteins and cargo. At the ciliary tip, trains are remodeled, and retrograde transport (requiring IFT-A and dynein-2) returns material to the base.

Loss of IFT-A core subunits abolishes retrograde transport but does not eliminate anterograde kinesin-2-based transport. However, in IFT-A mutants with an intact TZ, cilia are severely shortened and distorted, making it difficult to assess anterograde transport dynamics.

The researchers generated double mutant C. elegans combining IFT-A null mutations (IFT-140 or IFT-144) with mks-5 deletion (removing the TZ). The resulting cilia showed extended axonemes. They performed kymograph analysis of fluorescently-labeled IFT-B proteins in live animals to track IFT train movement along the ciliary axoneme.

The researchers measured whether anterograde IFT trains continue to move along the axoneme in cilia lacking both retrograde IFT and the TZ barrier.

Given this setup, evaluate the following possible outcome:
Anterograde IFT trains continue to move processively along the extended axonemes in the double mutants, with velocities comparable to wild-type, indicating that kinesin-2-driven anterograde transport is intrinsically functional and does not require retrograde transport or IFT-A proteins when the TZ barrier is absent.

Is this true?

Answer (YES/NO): YES